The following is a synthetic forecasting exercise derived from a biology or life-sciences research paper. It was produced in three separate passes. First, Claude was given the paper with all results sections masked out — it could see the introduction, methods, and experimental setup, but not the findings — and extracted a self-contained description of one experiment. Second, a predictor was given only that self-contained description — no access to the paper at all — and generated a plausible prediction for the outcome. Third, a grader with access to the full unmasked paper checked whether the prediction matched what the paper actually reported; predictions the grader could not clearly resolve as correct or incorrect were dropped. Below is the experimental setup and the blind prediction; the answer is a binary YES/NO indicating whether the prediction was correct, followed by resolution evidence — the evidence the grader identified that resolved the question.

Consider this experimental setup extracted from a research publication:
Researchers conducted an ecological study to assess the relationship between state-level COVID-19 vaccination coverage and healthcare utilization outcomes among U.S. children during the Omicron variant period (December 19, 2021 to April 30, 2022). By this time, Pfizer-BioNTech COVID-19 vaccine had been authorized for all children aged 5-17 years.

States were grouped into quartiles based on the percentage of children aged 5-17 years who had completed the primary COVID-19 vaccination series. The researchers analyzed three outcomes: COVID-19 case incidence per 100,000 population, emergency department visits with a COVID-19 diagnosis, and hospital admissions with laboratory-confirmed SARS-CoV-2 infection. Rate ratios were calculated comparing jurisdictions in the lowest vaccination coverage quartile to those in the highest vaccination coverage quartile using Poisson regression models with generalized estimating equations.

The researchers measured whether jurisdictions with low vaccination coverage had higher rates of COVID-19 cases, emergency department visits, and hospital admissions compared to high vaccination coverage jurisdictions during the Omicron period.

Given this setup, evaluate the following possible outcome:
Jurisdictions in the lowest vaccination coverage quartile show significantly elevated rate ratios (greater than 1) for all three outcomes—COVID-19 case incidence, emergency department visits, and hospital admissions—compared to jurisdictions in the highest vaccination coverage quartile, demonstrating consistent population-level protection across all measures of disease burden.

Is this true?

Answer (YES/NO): NO